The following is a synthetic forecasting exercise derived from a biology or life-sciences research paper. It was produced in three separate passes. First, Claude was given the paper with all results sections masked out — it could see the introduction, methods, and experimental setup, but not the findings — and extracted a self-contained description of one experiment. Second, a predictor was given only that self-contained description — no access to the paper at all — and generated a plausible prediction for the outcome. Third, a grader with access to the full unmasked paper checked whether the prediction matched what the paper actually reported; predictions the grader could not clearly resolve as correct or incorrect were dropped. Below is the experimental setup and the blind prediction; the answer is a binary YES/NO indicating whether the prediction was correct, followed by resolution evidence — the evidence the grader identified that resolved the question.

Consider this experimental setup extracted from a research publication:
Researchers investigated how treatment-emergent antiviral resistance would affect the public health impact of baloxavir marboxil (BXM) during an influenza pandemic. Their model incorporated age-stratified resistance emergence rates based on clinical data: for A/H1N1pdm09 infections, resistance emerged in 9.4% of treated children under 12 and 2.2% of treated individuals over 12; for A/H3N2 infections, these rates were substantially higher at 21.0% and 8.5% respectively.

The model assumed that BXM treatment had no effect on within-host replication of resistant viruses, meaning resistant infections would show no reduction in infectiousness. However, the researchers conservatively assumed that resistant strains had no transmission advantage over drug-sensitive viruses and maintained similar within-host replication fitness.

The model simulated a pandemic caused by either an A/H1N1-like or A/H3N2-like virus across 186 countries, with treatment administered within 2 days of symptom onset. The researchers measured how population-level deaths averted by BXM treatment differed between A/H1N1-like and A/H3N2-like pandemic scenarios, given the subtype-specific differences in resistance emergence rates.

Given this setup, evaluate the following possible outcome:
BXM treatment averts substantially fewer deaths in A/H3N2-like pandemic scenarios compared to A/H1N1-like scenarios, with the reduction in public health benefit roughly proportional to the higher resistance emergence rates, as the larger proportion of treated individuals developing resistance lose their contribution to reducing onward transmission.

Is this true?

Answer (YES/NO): NO